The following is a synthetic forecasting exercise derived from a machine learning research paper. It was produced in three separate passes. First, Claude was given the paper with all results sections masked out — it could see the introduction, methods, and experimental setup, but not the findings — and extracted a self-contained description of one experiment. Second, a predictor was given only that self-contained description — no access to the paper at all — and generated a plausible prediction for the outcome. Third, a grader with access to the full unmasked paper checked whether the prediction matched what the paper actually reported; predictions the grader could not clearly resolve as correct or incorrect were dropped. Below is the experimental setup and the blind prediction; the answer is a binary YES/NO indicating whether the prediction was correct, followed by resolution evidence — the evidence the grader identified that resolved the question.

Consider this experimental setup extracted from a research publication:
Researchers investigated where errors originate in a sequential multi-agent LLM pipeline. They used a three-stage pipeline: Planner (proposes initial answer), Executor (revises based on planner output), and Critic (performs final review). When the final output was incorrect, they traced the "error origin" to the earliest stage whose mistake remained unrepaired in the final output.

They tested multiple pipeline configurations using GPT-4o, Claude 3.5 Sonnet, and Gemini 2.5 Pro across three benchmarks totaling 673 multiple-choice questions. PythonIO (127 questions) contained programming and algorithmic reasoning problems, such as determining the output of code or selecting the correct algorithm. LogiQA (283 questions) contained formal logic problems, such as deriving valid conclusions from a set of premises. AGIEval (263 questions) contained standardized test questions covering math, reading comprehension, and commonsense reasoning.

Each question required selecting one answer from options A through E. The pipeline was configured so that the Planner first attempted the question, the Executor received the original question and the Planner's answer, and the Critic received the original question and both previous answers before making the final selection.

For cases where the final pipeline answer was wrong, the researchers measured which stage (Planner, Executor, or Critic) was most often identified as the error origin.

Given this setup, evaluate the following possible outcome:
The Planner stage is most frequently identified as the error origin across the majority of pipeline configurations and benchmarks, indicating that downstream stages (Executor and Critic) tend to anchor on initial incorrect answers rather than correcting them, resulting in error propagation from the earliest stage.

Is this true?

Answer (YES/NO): YES